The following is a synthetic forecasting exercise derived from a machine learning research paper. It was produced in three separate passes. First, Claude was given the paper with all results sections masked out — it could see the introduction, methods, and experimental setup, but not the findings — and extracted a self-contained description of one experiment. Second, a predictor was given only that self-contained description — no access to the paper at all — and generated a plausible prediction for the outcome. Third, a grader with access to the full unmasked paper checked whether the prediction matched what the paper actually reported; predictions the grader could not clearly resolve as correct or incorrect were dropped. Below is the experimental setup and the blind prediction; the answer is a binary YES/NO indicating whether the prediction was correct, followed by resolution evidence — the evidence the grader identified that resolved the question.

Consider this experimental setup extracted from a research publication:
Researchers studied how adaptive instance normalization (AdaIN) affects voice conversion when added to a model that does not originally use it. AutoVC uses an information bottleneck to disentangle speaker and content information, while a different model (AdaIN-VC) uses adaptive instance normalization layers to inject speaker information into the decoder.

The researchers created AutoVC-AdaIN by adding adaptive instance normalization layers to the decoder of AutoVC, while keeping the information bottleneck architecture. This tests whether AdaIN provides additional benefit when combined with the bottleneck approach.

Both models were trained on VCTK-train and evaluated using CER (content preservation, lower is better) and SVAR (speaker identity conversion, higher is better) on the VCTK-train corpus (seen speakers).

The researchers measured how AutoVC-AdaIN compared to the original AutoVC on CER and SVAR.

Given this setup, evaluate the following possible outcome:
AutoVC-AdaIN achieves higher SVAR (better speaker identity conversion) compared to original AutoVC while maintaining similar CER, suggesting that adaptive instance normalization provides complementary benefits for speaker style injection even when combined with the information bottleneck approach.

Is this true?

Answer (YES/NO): NO